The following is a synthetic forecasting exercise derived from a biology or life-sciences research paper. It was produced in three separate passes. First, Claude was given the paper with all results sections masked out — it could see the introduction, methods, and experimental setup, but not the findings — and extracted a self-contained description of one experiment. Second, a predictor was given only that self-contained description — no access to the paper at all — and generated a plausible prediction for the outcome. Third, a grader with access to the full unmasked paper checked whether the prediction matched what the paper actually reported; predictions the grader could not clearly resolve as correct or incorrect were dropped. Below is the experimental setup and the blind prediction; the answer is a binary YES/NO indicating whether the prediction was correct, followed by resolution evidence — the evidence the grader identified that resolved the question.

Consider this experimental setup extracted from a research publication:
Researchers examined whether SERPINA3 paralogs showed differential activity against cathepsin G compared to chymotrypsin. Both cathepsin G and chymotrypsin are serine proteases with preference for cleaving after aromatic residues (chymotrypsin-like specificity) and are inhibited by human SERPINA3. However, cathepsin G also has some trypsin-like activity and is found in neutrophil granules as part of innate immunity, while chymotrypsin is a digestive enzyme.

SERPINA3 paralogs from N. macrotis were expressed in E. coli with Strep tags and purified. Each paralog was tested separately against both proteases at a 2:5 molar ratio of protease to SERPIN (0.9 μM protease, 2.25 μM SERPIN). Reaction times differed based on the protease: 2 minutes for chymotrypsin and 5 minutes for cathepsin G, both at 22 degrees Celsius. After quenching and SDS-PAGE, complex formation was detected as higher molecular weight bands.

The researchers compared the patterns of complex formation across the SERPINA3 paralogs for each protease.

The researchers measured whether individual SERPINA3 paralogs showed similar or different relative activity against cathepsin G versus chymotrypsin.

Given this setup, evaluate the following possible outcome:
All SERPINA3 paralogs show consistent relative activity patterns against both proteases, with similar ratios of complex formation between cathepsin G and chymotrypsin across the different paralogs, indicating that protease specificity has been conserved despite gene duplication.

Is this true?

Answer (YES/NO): NO